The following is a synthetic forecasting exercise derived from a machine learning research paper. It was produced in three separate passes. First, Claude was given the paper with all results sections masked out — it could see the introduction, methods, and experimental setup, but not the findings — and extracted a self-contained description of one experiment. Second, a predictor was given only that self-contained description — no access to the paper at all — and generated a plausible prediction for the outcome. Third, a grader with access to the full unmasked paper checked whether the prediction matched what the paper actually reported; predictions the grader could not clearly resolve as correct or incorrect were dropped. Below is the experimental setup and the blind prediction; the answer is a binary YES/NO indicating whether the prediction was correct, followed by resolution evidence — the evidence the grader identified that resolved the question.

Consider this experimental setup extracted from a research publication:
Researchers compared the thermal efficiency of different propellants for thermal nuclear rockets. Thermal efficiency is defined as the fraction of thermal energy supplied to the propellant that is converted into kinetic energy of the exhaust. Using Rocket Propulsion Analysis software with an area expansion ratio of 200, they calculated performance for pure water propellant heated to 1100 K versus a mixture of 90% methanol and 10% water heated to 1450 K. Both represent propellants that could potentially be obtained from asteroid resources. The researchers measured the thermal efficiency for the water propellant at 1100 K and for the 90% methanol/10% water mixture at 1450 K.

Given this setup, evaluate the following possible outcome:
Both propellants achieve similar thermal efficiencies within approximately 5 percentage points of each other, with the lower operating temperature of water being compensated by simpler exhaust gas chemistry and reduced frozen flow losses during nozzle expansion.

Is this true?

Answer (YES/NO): NO